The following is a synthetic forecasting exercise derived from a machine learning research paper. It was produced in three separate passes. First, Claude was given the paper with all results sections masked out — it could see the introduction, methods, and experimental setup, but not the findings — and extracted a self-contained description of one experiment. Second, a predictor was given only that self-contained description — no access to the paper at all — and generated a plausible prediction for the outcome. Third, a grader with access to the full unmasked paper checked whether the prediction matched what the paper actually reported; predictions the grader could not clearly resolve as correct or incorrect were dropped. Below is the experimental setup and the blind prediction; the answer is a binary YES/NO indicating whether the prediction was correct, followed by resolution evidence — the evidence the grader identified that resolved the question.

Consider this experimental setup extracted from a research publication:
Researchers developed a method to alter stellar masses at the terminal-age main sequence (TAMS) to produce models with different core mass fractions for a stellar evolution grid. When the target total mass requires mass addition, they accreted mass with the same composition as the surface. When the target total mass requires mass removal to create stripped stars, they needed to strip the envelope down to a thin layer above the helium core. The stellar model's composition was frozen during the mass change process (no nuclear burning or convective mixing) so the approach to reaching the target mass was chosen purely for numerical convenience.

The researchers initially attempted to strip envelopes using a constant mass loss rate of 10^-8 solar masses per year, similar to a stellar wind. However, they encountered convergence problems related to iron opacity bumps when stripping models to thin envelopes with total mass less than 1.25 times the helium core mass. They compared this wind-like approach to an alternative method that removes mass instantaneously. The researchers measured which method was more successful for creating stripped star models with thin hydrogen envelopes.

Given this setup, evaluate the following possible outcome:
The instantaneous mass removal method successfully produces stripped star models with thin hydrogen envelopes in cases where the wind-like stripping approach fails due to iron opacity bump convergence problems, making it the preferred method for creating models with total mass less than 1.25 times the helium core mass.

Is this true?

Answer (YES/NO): YES